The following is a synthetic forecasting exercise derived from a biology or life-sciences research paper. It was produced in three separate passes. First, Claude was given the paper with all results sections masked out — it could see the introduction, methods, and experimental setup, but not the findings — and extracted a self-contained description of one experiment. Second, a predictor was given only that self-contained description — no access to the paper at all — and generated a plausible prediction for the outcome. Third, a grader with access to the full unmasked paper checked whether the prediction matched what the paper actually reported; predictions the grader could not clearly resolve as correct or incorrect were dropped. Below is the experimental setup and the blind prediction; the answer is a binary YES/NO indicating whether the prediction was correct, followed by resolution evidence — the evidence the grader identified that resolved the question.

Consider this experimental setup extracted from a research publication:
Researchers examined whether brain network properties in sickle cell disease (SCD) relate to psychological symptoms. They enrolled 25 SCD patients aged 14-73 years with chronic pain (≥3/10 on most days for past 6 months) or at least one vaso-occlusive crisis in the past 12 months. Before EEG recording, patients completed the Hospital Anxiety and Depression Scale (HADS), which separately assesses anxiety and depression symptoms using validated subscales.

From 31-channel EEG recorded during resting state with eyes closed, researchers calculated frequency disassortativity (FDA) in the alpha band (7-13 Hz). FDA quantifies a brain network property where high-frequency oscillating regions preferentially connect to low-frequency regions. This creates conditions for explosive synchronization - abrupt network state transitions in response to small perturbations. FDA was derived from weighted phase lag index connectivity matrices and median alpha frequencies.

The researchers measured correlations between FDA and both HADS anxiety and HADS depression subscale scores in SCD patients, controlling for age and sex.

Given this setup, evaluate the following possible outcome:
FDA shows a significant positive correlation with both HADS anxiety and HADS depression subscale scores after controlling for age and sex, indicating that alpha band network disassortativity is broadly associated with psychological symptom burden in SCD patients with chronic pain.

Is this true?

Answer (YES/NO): NO